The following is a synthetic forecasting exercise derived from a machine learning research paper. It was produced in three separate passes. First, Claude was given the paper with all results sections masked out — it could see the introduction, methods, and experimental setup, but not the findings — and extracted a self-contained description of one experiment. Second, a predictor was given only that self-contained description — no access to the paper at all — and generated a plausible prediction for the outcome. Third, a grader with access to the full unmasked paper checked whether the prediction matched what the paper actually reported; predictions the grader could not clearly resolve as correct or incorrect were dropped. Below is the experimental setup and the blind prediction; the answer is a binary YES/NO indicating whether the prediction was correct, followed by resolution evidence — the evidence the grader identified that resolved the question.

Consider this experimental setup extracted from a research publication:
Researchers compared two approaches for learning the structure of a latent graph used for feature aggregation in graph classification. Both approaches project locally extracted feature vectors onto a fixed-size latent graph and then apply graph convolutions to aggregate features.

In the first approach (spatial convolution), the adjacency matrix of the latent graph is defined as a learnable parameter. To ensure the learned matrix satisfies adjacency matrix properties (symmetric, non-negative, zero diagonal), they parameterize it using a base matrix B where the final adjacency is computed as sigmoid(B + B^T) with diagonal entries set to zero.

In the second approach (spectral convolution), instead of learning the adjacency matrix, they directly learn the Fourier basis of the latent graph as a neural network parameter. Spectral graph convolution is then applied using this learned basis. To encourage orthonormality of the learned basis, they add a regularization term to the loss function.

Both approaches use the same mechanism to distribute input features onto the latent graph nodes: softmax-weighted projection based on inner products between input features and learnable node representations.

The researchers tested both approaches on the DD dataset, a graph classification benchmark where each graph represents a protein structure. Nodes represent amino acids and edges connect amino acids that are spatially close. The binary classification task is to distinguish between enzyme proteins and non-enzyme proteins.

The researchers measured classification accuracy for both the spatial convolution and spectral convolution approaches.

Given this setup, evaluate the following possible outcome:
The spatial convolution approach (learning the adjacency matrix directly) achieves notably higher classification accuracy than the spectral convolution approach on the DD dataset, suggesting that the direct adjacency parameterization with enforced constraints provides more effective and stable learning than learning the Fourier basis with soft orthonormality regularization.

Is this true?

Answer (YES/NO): NO